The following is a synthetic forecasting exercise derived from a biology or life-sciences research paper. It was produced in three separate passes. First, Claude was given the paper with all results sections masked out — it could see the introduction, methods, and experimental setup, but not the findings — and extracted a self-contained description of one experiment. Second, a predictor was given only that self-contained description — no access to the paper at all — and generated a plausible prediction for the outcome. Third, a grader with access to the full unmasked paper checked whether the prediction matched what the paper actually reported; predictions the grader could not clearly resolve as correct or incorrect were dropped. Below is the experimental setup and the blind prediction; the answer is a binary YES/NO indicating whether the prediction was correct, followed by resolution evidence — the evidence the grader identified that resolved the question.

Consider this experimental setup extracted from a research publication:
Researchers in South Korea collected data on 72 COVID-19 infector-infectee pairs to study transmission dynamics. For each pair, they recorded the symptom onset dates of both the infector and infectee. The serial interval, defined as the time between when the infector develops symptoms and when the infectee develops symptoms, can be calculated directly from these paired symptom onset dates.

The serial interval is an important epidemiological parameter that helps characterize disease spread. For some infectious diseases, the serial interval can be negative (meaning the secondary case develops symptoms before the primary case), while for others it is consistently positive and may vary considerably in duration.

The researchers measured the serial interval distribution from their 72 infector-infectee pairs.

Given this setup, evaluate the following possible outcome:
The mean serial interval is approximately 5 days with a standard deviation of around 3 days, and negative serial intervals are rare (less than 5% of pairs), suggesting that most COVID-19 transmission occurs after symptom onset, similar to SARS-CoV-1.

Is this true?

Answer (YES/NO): NO